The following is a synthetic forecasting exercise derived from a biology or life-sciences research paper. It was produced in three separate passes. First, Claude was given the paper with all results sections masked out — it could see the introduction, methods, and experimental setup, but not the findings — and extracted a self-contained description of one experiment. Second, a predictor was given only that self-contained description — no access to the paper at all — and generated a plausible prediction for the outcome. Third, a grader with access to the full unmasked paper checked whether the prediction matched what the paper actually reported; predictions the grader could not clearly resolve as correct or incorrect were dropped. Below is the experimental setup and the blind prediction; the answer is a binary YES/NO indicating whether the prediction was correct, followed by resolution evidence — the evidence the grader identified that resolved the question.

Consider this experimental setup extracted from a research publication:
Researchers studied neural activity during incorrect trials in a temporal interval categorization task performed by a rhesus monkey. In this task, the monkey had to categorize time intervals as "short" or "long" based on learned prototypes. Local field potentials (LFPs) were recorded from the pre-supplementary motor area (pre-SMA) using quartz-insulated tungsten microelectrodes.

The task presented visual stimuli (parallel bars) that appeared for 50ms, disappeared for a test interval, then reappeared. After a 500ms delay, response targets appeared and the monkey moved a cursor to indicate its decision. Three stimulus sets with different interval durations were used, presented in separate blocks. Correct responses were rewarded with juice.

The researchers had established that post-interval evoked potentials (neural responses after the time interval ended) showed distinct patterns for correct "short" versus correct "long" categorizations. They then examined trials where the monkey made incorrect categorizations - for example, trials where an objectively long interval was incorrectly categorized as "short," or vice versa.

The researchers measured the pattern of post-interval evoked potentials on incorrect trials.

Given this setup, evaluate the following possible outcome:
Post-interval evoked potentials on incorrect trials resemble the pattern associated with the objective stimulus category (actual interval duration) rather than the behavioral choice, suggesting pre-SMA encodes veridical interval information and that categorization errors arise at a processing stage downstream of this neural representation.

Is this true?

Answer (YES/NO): NO